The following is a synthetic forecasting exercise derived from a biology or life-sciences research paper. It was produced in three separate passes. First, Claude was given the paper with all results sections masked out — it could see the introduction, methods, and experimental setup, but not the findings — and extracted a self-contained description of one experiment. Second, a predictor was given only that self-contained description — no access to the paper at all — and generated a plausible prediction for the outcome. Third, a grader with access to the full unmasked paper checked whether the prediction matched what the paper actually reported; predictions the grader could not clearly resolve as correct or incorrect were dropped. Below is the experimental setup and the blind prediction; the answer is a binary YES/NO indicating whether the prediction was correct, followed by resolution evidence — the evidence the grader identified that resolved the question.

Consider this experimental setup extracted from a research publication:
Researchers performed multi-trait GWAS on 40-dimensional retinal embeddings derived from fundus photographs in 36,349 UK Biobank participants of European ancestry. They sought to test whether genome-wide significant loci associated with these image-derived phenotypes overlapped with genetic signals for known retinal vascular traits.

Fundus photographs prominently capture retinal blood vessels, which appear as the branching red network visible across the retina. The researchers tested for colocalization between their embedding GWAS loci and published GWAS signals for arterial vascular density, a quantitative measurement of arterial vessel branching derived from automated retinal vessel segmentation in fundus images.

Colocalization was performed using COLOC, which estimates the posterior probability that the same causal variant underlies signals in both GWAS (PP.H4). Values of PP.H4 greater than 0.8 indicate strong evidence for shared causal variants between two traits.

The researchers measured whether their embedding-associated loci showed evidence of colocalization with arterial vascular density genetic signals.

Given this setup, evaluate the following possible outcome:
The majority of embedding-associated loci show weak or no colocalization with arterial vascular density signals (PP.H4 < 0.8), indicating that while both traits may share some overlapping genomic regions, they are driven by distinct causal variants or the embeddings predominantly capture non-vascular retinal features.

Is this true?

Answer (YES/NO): NO